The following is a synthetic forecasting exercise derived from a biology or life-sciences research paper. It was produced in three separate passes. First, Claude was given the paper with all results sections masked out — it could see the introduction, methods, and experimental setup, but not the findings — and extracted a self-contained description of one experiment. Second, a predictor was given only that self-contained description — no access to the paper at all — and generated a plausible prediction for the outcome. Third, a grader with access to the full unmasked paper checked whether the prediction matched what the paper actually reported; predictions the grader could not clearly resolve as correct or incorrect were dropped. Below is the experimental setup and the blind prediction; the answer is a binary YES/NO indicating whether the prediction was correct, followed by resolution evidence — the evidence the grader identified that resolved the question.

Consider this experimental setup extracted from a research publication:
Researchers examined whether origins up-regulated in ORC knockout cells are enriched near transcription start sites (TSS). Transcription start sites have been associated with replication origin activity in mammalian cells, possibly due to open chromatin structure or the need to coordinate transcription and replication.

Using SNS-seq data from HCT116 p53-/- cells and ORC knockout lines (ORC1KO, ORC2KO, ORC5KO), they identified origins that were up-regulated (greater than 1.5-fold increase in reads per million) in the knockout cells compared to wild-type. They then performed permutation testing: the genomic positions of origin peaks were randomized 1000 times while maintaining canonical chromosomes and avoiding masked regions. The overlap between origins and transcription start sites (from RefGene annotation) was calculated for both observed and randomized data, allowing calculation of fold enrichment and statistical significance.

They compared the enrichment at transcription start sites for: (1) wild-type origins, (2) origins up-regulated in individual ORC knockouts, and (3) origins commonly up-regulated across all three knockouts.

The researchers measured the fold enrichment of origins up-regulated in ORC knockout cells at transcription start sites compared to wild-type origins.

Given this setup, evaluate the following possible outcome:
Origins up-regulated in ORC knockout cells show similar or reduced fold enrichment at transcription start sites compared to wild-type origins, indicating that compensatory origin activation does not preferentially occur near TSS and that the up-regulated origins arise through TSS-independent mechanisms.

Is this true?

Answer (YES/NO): YES